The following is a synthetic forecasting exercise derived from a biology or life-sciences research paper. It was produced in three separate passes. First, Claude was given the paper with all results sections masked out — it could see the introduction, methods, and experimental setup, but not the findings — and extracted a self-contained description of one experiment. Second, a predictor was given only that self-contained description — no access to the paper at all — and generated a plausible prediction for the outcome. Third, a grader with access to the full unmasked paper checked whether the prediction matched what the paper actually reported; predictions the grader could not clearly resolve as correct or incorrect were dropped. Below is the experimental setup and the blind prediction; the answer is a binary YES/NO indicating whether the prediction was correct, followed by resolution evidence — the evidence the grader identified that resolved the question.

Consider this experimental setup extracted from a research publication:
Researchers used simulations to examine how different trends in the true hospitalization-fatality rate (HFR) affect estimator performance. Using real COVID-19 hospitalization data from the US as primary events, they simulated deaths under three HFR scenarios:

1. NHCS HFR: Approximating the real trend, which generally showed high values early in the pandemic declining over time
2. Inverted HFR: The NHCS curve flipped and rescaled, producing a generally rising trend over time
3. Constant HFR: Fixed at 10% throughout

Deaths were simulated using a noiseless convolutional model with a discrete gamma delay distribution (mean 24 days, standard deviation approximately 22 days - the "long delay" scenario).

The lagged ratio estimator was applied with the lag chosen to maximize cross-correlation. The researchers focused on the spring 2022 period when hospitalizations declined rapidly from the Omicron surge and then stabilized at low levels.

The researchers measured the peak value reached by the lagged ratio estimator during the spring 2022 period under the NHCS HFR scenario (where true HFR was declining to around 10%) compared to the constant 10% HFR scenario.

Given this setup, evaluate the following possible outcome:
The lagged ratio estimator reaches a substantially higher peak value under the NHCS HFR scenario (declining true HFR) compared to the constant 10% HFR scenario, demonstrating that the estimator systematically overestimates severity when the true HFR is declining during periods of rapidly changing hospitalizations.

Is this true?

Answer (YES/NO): YES